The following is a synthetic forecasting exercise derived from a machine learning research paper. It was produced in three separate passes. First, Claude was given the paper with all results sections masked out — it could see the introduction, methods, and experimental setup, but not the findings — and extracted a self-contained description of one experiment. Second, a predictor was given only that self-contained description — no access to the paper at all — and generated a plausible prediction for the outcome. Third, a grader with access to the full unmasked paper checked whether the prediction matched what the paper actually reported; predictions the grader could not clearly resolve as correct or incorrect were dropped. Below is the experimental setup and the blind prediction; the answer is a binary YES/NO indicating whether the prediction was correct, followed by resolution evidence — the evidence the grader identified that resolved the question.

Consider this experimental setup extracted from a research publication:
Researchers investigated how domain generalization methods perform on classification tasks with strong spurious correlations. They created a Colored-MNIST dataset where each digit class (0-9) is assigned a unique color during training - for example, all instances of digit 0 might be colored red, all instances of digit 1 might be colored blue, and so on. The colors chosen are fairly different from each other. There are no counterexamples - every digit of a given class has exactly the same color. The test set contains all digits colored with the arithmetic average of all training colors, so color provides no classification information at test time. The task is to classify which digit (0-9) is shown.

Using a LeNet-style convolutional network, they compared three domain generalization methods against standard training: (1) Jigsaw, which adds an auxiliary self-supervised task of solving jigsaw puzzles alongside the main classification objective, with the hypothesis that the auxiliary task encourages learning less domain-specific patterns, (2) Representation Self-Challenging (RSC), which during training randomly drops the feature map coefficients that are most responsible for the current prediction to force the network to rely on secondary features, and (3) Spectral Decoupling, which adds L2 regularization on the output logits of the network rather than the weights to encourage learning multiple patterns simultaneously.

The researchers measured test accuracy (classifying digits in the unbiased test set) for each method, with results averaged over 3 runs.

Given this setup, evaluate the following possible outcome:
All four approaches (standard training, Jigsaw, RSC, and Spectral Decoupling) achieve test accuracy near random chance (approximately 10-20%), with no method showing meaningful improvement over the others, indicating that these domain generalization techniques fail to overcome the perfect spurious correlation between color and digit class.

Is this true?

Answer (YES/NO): NO